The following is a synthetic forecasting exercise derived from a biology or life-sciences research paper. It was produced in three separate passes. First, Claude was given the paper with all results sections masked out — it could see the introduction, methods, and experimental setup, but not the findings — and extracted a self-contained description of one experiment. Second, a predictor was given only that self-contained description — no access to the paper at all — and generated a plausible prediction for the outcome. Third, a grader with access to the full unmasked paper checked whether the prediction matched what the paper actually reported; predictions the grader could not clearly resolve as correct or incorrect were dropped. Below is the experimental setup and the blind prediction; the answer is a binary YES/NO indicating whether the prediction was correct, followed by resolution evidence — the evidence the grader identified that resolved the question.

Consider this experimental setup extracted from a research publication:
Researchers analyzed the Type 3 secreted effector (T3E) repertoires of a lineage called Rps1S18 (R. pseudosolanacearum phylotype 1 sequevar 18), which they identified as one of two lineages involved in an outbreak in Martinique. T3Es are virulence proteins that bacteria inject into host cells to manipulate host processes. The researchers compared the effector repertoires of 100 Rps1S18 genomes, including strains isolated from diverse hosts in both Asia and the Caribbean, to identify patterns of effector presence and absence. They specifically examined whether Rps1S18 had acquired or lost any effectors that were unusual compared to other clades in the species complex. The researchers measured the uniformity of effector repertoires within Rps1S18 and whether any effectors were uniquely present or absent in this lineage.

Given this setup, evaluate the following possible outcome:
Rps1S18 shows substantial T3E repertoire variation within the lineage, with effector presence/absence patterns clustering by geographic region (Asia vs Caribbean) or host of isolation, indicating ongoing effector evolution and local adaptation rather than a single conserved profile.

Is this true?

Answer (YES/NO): NO